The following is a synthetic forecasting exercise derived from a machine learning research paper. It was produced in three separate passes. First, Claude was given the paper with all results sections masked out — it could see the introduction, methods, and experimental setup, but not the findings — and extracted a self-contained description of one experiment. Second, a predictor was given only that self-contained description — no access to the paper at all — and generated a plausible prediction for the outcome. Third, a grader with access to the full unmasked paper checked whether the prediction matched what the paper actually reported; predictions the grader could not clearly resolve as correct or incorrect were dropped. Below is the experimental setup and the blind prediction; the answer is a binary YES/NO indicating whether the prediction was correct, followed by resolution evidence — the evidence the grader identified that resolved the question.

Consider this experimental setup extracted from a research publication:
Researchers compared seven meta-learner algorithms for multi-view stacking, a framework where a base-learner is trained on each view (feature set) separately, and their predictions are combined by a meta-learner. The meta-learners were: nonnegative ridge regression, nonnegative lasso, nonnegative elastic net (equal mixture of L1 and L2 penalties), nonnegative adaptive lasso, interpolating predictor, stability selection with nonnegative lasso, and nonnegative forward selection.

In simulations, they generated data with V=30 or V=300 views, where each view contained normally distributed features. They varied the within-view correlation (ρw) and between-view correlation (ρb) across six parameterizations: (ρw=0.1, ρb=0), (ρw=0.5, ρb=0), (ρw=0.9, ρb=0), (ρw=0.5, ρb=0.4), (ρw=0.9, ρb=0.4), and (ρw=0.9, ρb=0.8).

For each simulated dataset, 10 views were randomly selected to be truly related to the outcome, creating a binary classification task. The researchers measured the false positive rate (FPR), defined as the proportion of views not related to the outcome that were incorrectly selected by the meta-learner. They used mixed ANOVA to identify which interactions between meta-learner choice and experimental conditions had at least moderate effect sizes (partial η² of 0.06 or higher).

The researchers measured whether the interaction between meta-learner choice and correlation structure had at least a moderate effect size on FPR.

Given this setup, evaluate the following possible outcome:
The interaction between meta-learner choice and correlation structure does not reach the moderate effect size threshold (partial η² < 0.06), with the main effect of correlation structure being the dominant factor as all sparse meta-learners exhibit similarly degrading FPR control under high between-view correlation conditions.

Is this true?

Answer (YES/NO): NO